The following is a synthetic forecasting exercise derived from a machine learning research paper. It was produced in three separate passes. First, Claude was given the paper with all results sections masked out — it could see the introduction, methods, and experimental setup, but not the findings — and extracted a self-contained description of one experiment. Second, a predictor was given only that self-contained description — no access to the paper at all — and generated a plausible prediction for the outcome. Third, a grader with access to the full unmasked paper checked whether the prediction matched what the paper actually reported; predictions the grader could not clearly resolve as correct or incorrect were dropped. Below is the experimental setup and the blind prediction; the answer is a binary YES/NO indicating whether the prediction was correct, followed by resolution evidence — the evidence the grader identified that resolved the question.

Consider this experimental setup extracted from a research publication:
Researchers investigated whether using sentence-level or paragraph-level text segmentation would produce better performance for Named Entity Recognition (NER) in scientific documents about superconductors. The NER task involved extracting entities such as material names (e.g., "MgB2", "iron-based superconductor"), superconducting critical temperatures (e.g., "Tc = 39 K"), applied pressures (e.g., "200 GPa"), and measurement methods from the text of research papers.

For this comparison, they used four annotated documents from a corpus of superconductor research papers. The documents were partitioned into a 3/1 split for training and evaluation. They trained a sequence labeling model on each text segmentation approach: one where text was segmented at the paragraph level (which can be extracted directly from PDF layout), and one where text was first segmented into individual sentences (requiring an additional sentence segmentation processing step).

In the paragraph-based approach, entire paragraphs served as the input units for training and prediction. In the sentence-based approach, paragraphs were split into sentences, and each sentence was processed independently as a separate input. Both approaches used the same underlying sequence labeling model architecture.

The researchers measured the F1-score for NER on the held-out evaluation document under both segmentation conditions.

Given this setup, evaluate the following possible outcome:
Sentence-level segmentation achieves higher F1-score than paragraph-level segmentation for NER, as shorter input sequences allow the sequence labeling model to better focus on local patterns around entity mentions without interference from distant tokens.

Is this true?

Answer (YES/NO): YES